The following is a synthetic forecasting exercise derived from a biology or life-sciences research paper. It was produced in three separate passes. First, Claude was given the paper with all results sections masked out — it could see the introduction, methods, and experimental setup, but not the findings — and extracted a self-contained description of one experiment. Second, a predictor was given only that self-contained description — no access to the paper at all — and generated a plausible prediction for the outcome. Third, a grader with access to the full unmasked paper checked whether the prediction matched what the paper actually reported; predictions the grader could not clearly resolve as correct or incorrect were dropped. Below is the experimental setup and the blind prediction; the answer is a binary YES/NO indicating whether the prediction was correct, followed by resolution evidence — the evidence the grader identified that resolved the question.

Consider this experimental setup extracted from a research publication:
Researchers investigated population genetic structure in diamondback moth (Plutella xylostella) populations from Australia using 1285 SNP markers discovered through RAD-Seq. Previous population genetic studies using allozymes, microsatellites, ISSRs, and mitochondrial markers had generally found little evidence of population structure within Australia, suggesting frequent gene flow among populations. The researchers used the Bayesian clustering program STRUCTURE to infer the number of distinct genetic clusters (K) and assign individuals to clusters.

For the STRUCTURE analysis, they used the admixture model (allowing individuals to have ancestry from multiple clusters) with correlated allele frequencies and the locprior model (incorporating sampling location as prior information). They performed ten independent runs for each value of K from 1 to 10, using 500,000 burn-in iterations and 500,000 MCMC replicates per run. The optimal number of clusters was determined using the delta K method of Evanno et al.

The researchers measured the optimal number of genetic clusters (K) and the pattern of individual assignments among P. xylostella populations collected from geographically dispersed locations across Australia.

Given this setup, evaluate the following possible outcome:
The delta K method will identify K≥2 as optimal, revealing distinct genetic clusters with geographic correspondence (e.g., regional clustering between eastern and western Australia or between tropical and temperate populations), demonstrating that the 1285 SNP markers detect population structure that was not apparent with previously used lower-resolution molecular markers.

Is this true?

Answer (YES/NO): NO